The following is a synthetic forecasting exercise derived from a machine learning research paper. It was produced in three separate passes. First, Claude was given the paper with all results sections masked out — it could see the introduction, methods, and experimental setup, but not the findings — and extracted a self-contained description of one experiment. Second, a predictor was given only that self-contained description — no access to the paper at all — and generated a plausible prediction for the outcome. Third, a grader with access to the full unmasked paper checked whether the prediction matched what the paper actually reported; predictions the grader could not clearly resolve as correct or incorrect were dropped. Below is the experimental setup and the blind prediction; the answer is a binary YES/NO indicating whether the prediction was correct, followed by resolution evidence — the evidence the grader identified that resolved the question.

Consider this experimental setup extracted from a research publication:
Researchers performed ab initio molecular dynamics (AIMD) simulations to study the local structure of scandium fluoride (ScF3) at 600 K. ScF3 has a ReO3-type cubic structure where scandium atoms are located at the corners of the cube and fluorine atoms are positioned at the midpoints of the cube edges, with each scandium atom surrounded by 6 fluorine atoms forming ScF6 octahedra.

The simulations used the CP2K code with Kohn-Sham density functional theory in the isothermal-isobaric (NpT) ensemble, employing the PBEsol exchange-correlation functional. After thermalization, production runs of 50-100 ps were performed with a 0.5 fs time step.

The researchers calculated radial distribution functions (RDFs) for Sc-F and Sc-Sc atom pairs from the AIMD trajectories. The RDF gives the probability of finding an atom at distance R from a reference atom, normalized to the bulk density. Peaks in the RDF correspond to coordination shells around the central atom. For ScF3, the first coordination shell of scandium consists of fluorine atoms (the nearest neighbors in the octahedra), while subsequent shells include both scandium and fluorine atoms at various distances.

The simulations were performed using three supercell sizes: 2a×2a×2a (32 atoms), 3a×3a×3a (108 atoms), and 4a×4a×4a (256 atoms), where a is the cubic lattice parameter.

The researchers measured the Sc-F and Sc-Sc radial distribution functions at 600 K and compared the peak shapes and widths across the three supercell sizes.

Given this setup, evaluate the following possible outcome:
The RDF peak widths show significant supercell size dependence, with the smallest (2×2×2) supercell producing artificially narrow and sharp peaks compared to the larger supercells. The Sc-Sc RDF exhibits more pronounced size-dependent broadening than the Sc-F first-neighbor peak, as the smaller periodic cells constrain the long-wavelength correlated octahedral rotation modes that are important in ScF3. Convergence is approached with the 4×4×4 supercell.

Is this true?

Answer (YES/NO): NO